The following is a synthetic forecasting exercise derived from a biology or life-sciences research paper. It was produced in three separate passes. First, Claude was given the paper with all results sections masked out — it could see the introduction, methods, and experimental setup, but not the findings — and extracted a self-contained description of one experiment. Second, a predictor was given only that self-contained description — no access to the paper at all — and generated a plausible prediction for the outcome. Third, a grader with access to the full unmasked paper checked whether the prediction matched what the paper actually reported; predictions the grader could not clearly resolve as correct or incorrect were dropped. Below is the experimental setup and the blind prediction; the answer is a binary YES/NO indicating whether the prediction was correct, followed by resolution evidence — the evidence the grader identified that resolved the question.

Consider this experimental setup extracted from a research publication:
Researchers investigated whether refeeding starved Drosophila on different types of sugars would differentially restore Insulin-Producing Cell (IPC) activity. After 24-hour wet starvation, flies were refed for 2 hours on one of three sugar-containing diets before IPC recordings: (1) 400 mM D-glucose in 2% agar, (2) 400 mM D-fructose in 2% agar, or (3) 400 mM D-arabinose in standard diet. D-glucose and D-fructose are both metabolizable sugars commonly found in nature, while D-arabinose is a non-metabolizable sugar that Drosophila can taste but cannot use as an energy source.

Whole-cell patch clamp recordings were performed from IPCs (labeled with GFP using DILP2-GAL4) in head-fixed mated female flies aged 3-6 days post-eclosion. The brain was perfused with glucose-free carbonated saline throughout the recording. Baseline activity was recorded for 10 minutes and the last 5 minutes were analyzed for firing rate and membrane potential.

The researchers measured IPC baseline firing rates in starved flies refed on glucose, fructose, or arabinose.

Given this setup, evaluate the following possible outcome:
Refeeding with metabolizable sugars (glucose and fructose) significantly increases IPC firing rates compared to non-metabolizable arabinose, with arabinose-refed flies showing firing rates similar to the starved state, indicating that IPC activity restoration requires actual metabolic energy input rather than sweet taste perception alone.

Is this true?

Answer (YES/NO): YES